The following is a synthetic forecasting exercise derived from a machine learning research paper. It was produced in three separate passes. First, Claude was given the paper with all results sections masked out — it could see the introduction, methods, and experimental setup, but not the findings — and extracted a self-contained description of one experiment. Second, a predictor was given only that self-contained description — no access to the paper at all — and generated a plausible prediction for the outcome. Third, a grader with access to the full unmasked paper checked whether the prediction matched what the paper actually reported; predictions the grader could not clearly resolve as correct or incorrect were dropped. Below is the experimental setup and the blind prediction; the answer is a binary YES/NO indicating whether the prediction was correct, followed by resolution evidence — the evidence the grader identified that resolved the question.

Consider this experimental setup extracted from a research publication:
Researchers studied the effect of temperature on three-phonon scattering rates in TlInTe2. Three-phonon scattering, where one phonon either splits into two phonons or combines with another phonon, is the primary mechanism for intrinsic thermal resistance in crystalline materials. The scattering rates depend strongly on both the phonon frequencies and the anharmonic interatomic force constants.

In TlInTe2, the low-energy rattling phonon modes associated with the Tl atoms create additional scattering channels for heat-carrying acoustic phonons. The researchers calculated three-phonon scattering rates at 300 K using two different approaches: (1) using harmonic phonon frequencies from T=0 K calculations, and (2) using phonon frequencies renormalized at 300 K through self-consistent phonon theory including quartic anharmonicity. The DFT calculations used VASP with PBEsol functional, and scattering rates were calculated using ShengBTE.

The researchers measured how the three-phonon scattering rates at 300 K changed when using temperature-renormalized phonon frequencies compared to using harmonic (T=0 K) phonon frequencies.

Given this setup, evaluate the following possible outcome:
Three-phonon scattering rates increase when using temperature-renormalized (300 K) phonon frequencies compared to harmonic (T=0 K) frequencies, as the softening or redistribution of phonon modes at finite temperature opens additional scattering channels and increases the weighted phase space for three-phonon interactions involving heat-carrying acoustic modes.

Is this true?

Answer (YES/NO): NO